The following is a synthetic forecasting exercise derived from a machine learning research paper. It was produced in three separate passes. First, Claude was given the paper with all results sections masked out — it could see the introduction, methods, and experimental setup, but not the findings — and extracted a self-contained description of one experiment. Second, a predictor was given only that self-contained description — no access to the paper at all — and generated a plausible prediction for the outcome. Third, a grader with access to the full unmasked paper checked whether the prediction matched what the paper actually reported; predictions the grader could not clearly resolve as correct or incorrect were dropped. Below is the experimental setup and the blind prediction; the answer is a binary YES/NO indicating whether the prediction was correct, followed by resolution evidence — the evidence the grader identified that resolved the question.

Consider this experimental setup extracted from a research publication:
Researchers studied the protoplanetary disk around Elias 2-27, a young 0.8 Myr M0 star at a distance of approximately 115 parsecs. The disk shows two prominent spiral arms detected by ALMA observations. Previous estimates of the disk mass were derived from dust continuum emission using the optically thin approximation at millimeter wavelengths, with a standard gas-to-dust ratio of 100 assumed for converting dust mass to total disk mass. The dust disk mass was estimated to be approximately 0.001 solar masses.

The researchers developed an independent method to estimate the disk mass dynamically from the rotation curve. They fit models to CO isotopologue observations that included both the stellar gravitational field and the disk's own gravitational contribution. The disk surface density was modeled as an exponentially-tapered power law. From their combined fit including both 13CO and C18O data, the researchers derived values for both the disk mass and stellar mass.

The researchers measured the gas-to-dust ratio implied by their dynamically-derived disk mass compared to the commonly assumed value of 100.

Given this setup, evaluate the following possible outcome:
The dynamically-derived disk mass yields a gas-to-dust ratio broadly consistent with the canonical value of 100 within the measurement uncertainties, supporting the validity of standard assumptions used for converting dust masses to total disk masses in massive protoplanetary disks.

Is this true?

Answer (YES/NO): YES